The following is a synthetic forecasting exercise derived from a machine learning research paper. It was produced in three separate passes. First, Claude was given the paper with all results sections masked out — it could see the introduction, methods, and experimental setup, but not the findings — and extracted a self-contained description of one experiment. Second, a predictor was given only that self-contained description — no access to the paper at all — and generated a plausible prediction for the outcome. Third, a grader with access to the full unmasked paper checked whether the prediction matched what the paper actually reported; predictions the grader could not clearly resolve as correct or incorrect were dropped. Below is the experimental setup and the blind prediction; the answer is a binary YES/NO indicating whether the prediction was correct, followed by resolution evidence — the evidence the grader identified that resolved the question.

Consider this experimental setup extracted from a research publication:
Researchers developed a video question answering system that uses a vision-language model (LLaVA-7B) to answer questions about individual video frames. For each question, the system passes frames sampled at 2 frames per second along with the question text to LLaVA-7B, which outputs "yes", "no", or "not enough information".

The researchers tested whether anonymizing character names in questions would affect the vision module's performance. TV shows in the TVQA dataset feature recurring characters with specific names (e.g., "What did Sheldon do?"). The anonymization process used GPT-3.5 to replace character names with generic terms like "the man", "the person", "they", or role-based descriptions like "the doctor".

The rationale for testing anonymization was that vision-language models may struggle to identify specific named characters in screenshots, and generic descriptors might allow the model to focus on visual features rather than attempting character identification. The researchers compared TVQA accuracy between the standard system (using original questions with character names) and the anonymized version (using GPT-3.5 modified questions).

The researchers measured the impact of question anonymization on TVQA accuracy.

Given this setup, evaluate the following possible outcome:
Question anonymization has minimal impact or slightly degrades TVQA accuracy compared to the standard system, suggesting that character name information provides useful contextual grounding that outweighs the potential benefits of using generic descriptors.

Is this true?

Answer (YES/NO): YES